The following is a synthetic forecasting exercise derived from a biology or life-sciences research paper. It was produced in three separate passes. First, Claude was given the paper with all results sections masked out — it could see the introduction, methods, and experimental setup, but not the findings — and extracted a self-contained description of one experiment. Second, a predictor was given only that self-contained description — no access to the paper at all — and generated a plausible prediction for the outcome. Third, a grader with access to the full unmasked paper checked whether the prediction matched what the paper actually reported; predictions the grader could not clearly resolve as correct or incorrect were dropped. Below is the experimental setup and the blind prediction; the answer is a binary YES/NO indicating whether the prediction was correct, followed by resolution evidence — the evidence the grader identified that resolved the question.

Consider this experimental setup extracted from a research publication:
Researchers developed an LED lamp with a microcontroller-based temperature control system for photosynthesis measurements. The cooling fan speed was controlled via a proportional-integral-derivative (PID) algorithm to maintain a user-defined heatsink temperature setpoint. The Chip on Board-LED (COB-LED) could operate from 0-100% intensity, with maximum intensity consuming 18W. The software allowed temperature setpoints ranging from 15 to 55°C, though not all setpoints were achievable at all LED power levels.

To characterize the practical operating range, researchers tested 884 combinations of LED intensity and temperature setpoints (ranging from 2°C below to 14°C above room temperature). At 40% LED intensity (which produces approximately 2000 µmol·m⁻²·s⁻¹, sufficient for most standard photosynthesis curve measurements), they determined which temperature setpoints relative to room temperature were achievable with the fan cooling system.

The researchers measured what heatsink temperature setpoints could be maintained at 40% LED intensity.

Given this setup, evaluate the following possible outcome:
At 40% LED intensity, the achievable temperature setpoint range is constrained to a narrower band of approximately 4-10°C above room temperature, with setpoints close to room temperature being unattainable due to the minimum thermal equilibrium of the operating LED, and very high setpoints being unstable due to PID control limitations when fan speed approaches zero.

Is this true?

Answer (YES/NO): NO